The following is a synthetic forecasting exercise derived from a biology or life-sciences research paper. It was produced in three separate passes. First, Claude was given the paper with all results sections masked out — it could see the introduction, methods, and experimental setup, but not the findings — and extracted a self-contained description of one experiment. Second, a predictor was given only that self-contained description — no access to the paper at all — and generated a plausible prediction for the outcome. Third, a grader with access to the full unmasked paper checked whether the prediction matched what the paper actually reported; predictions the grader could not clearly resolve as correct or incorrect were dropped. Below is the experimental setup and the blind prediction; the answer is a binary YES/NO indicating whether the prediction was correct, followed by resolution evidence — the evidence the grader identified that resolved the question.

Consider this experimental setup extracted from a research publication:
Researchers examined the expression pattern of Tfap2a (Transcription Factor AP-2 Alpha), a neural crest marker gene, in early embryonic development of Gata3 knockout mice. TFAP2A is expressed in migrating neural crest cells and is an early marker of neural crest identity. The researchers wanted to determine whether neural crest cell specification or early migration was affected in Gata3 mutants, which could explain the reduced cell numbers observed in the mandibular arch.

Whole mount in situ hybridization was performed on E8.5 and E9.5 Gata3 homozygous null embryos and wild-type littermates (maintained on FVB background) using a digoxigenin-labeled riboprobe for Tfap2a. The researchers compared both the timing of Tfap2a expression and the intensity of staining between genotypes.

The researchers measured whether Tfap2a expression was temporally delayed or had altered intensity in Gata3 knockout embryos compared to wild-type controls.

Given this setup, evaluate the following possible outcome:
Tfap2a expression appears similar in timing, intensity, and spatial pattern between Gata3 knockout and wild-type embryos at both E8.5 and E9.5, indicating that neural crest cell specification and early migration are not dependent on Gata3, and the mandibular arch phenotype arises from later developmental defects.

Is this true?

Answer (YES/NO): NO